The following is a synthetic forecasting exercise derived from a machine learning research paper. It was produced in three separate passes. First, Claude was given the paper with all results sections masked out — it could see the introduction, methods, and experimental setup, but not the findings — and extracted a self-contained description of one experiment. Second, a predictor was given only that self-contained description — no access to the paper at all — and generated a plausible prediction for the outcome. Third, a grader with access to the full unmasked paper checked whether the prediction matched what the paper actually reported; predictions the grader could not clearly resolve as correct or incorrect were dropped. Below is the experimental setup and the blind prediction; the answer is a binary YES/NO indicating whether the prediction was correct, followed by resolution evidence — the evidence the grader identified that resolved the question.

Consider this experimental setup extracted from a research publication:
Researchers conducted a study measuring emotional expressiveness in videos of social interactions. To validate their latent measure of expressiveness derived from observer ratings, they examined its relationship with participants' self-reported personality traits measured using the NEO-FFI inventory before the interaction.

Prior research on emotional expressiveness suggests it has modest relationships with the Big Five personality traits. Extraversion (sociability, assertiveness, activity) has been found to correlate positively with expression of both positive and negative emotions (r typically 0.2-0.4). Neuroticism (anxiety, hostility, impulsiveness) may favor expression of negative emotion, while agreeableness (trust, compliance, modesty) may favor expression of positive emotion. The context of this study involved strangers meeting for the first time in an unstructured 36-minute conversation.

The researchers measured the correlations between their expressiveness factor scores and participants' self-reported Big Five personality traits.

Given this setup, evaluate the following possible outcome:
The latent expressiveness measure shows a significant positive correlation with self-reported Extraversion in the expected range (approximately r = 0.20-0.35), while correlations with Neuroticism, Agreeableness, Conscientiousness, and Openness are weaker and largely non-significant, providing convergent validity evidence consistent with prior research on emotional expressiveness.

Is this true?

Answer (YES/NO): NO